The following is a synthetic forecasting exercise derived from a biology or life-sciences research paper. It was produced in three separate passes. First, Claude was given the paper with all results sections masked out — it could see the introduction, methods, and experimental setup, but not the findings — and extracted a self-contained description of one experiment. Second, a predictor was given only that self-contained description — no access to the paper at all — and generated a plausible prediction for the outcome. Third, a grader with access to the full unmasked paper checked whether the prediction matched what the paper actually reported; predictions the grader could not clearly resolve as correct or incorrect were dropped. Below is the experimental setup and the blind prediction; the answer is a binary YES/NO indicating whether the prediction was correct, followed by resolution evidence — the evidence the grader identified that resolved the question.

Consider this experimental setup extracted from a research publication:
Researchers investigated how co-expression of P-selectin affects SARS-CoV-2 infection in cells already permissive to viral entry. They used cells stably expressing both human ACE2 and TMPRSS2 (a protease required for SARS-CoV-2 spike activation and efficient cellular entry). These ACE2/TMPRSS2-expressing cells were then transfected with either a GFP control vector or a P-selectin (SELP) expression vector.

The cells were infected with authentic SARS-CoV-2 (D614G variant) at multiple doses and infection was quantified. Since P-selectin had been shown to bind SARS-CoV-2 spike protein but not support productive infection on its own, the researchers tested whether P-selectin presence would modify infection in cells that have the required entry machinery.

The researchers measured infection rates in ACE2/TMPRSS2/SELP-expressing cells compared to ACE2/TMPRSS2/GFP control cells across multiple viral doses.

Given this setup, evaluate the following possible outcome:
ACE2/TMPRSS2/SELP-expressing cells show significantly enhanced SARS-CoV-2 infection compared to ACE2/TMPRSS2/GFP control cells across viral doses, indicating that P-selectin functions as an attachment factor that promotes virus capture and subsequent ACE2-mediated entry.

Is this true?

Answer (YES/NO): NO